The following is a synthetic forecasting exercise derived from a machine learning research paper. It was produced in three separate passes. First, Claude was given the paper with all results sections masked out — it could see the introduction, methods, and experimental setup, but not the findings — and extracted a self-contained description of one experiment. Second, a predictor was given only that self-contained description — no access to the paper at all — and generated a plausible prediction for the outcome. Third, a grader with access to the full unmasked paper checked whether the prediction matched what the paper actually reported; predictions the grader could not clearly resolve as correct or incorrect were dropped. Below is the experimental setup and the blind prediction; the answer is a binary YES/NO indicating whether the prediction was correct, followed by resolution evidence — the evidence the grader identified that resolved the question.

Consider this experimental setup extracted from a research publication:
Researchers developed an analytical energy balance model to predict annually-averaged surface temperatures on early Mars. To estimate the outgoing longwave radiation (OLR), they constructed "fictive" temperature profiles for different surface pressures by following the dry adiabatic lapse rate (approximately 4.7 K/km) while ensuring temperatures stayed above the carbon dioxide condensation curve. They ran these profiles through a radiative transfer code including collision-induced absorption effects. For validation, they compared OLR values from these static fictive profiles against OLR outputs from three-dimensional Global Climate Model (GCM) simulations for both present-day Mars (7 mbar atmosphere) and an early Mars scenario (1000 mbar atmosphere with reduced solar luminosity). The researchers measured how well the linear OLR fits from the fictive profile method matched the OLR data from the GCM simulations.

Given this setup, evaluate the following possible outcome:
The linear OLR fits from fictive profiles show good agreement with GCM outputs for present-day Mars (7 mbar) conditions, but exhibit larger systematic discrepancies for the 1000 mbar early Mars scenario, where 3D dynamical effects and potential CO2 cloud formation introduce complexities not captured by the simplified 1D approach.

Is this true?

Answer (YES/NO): NO